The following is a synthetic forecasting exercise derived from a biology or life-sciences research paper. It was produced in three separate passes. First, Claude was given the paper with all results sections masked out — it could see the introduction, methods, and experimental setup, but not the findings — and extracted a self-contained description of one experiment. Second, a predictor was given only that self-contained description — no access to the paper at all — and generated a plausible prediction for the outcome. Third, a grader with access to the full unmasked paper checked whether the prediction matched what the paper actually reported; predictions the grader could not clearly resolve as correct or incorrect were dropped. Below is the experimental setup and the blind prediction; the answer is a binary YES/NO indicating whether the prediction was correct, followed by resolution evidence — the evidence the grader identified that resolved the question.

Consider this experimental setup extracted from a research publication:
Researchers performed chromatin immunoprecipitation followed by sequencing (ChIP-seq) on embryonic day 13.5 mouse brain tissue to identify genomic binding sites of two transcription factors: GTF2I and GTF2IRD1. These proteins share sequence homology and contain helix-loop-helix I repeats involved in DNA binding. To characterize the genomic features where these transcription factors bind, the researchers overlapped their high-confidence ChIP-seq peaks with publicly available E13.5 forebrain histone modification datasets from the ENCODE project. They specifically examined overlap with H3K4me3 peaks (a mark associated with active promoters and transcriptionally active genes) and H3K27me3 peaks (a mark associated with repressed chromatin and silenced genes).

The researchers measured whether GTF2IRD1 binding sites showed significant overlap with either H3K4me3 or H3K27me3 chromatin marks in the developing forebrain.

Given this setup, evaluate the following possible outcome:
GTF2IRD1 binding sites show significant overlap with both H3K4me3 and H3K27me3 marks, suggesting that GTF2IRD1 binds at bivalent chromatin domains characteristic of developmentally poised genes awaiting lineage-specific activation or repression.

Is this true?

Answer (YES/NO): NO